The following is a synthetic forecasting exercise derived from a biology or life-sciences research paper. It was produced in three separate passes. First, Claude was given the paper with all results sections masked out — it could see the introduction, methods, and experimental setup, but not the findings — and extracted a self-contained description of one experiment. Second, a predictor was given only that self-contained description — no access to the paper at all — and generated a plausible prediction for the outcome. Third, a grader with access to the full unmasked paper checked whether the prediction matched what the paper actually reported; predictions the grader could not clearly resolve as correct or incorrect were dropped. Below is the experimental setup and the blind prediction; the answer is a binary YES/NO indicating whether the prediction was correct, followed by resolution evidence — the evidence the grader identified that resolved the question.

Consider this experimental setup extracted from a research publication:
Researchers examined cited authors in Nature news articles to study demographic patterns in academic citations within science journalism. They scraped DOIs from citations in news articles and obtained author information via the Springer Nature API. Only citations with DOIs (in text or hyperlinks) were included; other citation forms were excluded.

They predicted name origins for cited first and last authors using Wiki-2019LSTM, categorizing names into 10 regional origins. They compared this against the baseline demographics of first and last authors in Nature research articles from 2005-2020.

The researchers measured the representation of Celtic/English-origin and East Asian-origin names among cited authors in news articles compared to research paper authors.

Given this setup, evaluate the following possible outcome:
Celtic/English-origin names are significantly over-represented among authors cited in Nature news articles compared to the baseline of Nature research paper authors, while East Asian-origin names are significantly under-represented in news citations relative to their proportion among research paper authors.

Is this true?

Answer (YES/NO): NO